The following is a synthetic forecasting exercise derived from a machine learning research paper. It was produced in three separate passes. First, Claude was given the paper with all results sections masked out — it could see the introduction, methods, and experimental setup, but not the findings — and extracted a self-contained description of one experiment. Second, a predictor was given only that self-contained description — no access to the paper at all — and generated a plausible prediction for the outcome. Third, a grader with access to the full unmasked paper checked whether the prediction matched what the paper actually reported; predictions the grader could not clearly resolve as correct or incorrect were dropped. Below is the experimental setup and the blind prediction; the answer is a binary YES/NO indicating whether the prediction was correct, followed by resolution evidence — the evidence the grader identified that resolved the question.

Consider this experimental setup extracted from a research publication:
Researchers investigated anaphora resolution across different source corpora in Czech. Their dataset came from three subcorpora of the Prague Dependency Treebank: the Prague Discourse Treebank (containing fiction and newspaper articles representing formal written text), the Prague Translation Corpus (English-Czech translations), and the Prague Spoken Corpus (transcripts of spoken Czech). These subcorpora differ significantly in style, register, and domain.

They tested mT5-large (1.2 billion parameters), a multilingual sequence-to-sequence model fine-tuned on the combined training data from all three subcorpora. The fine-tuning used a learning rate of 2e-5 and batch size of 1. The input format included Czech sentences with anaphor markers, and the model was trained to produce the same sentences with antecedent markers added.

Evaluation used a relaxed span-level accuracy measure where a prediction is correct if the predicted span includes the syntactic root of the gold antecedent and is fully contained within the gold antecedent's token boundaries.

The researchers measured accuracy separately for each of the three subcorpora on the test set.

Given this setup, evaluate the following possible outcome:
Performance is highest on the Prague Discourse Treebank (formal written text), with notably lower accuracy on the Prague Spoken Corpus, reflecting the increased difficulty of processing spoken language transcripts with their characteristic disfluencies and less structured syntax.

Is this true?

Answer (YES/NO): YES